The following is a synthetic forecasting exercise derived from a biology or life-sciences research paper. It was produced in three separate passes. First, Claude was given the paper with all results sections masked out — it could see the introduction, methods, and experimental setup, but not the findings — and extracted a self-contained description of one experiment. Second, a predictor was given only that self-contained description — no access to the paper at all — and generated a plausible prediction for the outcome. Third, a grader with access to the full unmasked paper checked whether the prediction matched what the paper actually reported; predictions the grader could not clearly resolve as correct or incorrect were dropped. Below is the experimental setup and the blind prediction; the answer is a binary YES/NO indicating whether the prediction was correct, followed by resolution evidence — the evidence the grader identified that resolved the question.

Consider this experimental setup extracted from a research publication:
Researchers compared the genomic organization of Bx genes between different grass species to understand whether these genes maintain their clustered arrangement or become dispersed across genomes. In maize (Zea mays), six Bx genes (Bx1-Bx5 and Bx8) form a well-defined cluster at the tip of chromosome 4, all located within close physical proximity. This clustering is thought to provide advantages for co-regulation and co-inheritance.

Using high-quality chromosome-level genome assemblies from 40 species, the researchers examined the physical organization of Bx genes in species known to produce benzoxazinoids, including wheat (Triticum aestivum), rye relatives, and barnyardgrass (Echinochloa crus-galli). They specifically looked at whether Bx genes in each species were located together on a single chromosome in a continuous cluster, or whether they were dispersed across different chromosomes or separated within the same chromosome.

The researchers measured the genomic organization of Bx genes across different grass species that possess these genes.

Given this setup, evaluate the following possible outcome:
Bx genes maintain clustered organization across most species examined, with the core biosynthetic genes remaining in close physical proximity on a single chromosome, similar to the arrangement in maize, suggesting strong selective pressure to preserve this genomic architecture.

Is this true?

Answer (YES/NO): YES